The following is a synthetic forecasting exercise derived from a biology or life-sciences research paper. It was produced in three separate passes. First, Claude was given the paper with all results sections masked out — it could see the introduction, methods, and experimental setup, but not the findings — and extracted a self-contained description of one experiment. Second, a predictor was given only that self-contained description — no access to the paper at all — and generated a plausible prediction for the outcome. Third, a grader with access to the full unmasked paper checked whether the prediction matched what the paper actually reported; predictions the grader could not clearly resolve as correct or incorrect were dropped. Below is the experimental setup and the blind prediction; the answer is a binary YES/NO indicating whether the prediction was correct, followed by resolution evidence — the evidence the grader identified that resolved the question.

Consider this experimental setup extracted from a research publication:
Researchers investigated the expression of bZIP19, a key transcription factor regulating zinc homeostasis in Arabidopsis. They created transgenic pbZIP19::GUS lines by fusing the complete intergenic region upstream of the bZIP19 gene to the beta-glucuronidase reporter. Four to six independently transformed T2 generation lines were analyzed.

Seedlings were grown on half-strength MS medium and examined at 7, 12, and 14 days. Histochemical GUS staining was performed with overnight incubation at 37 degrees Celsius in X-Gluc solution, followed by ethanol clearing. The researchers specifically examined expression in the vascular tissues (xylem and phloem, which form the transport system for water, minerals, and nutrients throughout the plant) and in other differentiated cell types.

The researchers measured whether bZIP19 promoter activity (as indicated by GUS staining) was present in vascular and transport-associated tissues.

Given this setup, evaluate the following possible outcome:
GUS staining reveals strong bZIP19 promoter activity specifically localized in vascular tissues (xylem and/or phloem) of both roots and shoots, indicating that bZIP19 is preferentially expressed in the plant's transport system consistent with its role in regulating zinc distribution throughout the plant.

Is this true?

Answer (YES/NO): NO